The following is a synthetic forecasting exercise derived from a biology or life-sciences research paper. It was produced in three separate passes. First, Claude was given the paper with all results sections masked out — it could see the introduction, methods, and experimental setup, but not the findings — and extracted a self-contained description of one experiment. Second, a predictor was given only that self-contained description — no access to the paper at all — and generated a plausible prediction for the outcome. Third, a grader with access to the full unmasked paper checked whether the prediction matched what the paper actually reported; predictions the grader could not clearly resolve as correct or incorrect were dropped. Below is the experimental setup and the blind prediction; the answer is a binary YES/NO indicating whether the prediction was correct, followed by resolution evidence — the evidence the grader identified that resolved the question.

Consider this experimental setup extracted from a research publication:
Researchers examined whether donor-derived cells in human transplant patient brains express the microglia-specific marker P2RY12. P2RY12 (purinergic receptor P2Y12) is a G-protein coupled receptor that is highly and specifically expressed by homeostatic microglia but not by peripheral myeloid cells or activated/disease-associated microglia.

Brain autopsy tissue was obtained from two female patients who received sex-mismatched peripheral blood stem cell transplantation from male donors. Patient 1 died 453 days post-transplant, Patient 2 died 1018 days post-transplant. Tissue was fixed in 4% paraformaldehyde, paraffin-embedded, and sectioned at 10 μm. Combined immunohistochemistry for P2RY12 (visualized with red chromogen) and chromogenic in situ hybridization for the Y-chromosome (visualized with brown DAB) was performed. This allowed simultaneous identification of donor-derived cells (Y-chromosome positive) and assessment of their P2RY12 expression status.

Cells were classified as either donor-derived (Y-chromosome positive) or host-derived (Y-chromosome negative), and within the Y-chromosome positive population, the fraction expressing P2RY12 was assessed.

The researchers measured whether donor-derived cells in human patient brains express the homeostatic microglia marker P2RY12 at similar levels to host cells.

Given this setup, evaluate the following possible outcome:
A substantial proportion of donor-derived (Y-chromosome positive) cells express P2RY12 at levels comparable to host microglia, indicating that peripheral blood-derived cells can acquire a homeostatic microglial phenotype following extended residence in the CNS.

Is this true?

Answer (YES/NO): NO